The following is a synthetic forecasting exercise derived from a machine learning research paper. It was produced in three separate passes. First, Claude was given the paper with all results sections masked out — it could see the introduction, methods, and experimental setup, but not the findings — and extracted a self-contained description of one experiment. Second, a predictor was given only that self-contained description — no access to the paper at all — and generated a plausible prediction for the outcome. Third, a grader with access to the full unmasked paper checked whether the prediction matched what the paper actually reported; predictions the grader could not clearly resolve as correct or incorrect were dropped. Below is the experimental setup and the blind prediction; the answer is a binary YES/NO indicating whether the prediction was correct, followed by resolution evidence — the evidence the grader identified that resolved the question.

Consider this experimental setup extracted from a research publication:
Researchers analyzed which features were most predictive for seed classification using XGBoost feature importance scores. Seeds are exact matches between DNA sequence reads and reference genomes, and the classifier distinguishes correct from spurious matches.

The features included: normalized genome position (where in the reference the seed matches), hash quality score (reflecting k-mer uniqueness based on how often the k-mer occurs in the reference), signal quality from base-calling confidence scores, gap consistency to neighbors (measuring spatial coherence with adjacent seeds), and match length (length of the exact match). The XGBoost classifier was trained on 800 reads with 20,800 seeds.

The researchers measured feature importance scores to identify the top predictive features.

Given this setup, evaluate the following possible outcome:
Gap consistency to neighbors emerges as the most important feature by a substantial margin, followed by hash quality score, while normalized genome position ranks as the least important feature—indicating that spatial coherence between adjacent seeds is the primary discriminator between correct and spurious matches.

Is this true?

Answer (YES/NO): NO